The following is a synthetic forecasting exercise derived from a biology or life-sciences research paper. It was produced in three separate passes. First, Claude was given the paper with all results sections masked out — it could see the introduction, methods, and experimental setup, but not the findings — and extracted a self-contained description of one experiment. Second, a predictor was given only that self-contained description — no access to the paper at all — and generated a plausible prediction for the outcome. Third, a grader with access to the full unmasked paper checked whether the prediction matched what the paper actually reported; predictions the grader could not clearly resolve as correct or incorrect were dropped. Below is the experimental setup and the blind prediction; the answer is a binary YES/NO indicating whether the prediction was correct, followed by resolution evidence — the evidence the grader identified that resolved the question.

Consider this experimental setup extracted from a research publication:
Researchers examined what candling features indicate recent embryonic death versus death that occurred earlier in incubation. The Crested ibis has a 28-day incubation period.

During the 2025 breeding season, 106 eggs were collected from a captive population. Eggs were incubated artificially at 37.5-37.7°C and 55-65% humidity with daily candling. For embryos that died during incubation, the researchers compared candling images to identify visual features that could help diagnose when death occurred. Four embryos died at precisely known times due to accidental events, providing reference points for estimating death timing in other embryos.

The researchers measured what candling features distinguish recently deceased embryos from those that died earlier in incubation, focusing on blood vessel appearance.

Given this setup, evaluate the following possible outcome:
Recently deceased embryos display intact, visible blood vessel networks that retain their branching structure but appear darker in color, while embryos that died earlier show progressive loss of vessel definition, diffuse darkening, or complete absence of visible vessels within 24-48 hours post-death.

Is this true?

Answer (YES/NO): NO